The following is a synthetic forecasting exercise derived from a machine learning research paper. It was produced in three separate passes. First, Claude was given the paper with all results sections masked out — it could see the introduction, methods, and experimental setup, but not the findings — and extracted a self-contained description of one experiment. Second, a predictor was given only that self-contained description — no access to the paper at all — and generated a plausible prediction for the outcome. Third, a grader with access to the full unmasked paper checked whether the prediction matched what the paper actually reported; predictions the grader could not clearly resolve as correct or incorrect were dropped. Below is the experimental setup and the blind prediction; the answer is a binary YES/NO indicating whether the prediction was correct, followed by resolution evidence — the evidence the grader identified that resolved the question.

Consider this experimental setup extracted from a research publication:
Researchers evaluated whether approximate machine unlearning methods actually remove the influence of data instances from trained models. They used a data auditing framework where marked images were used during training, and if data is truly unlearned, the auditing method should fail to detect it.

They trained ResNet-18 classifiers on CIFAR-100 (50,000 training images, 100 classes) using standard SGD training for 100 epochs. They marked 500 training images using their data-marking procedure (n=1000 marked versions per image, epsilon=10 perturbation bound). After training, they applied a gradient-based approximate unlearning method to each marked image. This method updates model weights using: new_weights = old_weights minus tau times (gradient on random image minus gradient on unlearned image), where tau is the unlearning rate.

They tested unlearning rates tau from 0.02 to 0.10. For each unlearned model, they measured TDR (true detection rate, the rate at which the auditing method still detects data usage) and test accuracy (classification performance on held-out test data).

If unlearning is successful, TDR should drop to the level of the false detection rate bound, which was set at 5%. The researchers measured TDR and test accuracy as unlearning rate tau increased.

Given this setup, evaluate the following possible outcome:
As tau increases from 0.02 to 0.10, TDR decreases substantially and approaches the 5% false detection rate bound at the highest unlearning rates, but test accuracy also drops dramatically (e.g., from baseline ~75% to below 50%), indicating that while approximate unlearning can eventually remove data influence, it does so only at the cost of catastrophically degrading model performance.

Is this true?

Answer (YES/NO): NO